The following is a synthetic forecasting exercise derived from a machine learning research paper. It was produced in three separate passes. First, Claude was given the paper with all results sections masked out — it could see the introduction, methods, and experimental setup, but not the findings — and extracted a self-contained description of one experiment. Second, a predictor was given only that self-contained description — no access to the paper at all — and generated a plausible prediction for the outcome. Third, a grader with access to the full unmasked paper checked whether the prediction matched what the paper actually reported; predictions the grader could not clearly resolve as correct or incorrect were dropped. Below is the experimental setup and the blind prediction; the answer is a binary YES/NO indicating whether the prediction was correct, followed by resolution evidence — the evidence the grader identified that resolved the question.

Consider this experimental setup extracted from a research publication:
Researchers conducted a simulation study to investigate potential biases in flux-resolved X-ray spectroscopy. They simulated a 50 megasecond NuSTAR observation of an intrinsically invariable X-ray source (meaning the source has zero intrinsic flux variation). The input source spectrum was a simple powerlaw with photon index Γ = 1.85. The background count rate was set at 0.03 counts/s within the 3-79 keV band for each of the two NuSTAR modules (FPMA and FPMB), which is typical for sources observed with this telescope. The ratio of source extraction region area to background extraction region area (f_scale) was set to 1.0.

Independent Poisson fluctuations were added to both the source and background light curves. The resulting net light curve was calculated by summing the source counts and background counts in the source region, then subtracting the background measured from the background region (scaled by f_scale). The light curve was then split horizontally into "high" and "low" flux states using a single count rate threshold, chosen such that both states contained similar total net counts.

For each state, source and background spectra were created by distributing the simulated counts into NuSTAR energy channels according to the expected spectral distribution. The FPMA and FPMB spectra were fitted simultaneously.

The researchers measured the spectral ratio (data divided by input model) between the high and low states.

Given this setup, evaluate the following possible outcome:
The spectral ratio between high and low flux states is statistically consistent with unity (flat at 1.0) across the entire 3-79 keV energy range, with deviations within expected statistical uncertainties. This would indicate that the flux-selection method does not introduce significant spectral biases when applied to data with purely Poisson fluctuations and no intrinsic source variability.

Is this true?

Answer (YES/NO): NO